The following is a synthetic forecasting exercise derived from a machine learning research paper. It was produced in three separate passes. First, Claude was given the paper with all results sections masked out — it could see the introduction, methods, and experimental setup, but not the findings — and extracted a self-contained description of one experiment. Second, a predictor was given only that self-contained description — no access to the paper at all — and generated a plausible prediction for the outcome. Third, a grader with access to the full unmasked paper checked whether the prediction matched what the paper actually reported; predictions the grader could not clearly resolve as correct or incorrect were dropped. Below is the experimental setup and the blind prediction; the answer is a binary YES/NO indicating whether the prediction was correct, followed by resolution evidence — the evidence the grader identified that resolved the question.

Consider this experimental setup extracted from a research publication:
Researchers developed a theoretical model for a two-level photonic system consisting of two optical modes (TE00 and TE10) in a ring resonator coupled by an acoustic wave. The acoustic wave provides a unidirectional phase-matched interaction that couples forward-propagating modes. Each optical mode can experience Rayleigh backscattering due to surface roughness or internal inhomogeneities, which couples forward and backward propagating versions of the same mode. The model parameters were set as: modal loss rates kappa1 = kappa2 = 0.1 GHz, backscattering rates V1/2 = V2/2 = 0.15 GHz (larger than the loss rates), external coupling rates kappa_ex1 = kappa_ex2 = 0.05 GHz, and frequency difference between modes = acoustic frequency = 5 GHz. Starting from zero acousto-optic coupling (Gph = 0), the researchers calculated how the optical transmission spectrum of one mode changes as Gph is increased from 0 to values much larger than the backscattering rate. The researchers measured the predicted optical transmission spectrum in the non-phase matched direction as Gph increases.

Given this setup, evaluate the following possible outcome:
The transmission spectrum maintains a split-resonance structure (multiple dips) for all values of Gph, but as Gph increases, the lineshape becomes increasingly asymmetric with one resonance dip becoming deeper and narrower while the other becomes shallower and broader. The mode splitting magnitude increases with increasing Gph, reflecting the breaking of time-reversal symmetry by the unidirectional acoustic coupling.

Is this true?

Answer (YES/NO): NO